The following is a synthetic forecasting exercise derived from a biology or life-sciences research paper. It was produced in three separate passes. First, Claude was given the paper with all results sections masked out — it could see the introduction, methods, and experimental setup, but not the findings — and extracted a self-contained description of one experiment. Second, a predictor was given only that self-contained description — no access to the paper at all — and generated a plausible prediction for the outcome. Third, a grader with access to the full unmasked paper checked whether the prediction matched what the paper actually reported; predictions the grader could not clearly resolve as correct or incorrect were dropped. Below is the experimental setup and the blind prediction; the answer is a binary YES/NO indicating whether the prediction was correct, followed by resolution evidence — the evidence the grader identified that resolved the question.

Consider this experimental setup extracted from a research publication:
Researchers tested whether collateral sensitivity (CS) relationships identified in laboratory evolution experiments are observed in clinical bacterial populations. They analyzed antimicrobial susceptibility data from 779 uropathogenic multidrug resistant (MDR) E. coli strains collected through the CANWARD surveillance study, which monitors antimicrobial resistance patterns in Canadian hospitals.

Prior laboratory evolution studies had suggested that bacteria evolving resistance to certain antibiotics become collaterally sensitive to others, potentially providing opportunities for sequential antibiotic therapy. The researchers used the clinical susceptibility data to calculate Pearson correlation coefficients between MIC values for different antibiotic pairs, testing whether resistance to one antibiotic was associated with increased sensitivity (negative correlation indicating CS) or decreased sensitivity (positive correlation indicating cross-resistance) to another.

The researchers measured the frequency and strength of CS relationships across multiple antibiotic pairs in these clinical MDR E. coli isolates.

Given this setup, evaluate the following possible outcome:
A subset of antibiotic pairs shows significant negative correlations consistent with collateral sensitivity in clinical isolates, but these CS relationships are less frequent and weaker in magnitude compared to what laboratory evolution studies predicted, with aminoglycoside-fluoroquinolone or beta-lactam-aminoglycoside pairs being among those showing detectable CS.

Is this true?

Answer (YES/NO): NO